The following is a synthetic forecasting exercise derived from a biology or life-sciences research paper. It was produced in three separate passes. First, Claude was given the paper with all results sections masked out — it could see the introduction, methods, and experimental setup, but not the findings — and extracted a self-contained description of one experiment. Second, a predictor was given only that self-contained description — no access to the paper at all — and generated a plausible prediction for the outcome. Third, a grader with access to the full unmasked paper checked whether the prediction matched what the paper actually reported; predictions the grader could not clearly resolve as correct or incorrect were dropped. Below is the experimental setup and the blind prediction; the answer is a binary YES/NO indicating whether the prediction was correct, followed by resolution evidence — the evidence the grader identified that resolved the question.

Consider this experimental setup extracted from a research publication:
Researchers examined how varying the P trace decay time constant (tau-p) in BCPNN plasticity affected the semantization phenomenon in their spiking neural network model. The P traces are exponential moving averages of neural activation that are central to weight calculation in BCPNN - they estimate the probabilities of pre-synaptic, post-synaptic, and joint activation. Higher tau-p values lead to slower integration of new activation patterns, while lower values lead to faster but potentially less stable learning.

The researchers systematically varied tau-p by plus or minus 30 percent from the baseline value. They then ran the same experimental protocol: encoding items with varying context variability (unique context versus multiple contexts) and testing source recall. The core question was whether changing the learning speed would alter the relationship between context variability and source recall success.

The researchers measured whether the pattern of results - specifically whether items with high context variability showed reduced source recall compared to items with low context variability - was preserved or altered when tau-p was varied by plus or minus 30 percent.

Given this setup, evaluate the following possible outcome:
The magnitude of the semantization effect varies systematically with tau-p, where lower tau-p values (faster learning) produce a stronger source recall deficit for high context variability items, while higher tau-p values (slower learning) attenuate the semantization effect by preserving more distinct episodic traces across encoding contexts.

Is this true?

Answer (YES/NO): NO